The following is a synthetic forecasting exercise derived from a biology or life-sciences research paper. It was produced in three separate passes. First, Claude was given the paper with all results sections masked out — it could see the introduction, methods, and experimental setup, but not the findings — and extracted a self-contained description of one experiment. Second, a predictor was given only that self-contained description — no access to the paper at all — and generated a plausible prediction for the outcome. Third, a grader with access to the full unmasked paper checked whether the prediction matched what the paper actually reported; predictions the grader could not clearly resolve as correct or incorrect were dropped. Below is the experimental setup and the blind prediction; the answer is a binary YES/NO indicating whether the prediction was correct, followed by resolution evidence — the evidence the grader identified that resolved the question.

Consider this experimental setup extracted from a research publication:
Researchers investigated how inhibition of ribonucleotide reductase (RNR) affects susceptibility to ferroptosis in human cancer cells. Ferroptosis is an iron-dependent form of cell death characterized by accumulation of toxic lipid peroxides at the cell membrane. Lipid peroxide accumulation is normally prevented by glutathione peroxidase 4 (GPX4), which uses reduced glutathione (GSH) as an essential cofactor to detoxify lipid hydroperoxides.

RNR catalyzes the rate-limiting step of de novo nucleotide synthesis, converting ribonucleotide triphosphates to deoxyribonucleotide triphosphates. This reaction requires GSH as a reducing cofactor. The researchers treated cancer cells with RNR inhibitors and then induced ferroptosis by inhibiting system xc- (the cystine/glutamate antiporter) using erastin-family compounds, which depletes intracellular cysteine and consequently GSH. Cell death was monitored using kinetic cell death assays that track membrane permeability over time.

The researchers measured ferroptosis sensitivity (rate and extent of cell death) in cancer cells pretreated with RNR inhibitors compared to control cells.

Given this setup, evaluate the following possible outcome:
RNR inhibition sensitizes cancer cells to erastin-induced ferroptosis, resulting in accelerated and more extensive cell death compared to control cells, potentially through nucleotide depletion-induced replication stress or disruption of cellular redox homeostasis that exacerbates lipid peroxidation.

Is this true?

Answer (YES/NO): NO